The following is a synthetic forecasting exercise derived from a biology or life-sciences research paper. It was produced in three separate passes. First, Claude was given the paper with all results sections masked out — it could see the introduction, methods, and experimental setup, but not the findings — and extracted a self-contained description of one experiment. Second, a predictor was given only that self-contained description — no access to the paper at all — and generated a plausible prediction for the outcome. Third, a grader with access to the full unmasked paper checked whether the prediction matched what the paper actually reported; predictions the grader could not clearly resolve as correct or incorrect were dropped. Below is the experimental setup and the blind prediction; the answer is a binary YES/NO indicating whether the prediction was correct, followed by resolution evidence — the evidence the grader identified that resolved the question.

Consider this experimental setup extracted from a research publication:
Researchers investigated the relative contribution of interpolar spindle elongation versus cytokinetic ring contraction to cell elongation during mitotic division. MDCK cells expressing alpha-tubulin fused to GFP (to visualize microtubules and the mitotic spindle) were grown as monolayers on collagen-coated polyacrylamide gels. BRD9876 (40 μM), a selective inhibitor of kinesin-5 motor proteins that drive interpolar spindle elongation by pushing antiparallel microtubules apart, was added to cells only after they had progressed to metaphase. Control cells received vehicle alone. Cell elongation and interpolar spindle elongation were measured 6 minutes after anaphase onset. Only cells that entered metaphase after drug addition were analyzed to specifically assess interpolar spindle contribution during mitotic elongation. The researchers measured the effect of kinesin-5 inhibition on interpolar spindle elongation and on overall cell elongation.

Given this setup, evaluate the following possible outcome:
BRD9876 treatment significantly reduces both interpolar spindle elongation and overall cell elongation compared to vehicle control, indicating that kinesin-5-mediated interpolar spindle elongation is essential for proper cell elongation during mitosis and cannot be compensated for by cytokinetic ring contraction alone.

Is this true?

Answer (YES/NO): NO